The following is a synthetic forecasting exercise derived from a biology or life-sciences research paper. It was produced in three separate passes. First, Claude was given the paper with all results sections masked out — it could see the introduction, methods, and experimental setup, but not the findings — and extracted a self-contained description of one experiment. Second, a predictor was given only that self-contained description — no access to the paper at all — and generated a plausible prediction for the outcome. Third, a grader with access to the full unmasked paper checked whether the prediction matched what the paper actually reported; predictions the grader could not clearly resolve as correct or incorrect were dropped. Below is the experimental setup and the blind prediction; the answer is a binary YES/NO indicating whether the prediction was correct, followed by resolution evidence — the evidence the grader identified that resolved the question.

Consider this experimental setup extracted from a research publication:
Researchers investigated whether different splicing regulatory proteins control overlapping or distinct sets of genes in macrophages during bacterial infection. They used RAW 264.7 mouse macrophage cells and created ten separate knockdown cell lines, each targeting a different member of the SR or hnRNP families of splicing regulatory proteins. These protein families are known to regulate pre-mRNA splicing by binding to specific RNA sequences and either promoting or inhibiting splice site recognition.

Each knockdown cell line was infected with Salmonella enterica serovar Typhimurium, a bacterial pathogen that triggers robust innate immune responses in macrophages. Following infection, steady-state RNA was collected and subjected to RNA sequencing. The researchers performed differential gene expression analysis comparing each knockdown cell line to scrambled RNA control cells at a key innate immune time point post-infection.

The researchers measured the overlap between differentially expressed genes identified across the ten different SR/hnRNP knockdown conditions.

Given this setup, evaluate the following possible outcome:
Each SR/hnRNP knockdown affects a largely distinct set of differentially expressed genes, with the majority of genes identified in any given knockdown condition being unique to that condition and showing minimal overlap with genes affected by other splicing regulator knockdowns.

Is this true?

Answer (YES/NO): NO